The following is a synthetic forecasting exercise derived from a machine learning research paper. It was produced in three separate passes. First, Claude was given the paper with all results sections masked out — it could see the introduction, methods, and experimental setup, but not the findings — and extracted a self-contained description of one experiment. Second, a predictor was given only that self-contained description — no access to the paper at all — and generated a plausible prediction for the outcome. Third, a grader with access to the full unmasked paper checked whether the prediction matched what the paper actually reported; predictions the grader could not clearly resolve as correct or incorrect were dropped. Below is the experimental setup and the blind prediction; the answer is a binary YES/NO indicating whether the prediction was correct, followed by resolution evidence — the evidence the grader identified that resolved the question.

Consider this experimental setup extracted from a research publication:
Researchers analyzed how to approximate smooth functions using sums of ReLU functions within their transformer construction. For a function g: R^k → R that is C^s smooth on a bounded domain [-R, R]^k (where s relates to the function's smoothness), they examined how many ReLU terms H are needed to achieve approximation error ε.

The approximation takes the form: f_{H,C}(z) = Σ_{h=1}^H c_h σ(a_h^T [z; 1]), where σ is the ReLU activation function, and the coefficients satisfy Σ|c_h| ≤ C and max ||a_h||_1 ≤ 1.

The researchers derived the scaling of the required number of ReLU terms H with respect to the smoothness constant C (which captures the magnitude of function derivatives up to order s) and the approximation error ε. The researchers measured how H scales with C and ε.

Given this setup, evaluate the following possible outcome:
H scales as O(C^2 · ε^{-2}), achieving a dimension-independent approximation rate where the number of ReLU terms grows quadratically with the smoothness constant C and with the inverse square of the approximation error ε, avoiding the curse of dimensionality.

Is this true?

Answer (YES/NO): YES